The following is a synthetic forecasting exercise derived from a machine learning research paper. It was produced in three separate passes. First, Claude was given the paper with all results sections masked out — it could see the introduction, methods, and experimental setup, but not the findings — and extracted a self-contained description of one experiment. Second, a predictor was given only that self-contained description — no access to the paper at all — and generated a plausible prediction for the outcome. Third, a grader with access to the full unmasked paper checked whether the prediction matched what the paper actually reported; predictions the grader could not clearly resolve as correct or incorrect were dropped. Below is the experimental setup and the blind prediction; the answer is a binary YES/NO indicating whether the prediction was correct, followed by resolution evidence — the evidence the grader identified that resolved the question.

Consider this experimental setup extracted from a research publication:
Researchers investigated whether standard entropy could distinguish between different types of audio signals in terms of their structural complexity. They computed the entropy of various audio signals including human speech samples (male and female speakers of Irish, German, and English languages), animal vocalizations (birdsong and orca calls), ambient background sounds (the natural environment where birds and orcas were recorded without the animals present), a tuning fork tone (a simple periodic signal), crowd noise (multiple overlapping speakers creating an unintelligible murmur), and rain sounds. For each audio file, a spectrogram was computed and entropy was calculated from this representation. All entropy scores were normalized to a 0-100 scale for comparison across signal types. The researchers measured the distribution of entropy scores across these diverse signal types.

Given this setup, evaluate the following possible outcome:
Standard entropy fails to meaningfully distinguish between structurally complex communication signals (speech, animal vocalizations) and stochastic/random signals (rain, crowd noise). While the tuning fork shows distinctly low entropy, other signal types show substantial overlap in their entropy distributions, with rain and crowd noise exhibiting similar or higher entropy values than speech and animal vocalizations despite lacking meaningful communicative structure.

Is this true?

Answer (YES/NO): YES